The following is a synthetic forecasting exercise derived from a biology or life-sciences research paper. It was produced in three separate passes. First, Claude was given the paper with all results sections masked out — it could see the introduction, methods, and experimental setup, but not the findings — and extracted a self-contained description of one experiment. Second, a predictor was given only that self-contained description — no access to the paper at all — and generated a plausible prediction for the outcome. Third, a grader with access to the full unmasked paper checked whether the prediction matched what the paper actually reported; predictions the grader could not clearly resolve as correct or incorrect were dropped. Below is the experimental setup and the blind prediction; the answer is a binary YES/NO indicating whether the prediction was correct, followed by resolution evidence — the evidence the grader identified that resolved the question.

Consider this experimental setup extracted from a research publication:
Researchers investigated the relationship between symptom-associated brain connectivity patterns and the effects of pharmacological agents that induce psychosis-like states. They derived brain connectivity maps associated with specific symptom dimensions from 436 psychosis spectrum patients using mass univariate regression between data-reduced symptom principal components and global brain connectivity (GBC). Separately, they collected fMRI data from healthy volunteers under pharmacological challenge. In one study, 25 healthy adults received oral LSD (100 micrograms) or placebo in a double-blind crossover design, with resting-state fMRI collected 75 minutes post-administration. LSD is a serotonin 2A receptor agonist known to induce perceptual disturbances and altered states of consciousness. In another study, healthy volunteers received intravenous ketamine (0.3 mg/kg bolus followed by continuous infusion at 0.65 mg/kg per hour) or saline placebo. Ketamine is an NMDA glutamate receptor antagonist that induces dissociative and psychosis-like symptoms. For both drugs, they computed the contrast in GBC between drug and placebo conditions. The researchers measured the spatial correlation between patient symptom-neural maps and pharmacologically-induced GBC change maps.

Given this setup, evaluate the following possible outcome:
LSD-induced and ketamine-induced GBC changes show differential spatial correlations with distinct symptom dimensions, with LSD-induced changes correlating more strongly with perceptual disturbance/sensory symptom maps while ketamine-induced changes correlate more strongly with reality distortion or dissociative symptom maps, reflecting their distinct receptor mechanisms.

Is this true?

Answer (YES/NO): NO